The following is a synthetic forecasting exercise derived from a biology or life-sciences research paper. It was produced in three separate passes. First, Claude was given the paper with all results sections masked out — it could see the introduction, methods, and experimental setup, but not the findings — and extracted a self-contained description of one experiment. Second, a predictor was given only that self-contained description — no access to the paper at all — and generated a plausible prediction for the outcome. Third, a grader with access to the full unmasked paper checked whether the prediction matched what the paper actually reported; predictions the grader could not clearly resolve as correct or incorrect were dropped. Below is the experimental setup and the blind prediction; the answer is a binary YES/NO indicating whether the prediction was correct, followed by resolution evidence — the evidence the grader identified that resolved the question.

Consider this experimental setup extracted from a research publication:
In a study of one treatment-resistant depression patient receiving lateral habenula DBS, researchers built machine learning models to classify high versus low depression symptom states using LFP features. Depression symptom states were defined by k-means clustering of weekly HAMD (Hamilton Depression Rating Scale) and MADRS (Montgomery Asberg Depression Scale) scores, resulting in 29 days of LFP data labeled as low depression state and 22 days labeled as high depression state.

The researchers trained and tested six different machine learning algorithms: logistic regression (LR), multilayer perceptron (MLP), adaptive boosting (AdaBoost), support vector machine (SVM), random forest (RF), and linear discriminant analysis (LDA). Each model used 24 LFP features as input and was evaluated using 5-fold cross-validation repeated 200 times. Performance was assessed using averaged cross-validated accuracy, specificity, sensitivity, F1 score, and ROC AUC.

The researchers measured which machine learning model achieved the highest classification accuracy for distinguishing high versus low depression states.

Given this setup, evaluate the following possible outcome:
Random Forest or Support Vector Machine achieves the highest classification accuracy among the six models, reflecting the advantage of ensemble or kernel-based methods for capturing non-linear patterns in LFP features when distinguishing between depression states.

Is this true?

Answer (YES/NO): NO